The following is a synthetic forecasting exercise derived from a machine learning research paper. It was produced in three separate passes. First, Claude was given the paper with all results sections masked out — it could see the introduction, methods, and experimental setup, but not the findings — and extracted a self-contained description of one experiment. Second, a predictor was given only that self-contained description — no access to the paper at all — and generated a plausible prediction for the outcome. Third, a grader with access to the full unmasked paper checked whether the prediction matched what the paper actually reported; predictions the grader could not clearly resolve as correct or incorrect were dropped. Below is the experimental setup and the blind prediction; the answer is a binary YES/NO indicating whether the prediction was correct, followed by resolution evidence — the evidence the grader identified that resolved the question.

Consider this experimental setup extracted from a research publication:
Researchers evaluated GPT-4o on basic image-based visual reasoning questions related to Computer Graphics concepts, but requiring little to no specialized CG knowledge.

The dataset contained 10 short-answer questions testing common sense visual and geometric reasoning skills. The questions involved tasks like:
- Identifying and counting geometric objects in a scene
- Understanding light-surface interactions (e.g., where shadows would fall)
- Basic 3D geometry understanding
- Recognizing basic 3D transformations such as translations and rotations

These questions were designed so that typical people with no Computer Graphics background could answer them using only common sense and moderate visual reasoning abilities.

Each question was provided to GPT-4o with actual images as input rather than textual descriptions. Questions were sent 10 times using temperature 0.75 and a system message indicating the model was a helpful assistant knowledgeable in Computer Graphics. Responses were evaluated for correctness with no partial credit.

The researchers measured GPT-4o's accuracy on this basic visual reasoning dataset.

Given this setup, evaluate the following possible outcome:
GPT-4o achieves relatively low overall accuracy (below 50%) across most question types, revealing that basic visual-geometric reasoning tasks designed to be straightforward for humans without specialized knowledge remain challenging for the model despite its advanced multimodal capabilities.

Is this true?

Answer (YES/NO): NO